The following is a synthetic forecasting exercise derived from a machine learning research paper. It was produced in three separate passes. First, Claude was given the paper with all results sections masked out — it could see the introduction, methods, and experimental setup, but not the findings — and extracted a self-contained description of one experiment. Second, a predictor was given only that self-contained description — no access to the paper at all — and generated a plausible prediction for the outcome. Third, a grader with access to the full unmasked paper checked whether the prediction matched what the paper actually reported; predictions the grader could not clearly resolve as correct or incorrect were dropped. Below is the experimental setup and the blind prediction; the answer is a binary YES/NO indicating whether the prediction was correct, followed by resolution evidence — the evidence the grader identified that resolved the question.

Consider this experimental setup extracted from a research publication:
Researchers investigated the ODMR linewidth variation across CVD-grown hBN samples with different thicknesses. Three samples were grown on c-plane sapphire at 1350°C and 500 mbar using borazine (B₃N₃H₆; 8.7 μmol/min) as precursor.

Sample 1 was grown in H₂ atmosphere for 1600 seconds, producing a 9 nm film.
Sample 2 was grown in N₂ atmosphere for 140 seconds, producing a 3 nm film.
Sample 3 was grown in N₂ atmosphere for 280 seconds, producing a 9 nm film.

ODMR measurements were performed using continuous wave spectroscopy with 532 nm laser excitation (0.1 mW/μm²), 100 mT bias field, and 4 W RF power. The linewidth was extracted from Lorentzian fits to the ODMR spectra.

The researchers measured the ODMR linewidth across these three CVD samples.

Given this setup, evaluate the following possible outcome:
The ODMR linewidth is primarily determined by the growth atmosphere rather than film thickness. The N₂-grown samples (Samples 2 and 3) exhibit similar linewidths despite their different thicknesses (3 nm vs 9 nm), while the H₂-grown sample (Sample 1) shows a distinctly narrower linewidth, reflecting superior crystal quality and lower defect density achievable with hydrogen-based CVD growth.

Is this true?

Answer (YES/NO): NO